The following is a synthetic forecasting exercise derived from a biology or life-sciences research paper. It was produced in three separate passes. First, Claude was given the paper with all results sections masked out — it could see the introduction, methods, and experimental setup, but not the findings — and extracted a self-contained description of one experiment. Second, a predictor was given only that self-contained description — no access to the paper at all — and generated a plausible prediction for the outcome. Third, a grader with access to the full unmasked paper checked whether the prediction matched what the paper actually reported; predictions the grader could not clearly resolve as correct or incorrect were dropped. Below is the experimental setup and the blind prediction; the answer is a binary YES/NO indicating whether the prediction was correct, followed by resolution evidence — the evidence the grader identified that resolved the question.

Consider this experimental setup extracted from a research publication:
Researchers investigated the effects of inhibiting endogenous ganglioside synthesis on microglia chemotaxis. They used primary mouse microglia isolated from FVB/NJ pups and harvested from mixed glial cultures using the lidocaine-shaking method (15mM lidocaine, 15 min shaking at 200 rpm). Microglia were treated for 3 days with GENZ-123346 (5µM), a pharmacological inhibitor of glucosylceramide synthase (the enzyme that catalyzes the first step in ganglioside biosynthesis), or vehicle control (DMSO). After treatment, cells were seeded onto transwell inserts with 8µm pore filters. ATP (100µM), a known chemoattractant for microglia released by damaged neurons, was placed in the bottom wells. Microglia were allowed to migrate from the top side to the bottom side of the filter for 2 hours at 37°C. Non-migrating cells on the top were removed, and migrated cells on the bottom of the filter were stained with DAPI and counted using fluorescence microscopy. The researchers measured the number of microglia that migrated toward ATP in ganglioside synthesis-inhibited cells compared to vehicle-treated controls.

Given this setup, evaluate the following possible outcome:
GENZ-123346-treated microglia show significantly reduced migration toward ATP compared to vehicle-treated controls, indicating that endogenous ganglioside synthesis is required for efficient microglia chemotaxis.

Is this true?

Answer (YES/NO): YES